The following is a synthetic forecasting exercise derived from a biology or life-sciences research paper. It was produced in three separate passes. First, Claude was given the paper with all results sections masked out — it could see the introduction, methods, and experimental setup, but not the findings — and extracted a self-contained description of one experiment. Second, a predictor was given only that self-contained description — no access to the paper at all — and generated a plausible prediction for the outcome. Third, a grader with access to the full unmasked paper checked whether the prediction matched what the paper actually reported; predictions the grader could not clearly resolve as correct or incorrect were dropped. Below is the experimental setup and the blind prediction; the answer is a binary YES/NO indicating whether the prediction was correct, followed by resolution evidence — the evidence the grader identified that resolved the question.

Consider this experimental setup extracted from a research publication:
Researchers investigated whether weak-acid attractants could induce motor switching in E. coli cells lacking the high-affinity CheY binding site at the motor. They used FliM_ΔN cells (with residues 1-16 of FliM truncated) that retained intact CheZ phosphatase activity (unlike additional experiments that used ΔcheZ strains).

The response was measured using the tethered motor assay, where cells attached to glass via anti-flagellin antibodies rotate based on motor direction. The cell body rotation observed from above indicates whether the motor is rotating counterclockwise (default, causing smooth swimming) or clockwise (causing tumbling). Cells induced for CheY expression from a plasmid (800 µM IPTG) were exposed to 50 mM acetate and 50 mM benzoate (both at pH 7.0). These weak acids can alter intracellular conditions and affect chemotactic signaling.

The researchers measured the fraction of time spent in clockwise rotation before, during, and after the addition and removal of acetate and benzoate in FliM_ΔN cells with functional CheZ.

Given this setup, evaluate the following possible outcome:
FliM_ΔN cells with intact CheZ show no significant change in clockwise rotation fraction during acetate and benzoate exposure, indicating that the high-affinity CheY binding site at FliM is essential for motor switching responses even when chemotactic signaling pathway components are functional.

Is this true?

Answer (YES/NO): NO